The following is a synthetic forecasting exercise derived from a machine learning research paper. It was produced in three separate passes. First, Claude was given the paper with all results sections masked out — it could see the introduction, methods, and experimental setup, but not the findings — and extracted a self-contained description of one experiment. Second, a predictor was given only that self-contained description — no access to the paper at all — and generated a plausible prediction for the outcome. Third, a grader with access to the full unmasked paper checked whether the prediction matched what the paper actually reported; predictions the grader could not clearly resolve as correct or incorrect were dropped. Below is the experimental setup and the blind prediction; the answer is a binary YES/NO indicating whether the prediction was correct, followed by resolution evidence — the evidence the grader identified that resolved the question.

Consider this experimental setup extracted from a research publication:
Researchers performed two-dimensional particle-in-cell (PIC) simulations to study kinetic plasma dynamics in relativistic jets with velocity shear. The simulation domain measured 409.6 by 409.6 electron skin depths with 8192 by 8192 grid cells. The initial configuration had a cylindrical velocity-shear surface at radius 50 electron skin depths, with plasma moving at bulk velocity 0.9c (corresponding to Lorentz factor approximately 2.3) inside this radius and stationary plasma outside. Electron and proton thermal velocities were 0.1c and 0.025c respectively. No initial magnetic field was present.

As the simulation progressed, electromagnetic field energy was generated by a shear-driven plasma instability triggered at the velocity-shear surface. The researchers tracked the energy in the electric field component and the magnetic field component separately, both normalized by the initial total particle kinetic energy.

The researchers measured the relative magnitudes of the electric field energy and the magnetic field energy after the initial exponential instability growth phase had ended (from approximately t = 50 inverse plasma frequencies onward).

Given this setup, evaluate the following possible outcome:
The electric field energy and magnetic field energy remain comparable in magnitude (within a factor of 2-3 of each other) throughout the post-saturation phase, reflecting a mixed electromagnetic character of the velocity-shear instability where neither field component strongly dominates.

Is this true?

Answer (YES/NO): NO